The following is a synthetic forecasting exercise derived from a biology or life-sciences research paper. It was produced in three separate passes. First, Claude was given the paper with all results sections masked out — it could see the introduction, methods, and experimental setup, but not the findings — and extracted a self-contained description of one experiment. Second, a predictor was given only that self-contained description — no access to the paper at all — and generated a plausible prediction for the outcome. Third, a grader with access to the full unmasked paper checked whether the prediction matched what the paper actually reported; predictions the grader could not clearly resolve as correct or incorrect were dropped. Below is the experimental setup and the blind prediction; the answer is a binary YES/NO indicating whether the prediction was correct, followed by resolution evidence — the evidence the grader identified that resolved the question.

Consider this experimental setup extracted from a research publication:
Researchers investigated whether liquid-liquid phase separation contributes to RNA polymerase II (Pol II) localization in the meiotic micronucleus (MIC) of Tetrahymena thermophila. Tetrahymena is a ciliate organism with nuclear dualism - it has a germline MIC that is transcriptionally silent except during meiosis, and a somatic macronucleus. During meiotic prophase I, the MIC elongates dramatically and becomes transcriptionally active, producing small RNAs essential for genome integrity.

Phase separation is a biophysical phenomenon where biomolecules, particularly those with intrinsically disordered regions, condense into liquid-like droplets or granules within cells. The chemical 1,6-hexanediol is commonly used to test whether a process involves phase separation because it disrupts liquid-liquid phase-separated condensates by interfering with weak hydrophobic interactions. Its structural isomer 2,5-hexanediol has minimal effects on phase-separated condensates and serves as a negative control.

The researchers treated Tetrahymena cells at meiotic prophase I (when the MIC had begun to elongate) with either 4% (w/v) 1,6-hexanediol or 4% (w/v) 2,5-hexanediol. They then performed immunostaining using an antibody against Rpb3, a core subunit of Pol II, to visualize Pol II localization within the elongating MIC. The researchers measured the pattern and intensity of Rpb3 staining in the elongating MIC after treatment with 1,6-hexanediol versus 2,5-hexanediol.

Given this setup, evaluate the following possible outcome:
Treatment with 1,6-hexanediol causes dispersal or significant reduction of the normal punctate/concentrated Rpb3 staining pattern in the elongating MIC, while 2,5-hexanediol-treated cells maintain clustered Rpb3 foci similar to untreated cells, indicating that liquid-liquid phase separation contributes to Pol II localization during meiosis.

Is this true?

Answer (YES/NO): YES